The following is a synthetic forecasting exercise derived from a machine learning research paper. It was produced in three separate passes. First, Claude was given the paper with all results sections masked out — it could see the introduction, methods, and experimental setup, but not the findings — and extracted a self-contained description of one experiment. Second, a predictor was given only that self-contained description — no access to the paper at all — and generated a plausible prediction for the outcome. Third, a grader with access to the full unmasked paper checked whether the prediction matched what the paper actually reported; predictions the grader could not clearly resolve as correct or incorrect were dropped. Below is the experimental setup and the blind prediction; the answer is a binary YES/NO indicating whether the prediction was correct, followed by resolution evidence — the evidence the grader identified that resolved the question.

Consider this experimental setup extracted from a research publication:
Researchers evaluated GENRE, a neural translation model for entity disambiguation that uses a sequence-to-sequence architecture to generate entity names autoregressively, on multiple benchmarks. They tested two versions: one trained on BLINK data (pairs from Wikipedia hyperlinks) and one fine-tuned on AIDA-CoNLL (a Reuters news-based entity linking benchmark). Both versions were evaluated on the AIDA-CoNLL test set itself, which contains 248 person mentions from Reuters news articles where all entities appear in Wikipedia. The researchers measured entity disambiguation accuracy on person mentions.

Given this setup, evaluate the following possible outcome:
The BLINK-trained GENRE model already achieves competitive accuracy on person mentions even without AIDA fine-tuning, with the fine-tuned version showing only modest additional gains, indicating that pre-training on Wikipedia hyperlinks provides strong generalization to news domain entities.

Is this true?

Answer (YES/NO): NO